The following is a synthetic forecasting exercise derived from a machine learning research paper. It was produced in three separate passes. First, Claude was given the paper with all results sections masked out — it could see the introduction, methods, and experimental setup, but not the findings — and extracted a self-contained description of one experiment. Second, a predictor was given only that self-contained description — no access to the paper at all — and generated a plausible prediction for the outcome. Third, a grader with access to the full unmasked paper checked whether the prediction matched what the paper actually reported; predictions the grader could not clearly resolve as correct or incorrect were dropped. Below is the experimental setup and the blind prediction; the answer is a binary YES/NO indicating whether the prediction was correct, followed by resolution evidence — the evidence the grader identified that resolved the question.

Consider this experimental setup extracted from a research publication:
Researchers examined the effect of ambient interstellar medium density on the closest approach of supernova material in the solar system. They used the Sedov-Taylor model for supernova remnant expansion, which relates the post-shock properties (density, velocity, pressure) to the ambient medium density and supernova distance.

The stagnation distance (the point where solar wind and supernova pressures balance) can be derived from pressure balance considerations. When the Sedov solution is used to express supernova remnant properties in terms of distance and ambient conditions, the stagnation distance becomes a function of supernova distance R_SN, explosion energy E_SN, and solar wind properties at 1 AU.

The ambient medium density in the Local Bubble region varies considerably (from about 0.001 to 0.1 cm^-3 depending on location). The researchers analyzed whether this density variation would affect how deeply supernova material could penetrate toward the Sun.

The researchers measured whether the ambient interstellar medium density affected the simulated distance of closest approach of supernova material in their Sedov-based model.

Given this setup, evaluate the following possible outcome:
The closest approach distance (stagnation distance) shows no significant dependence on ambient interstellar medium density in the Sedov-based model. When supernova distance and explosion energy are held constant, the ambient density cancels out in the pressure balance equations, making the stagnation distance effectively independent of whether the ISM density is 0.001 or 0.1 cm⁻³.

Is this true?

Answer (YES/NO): YES